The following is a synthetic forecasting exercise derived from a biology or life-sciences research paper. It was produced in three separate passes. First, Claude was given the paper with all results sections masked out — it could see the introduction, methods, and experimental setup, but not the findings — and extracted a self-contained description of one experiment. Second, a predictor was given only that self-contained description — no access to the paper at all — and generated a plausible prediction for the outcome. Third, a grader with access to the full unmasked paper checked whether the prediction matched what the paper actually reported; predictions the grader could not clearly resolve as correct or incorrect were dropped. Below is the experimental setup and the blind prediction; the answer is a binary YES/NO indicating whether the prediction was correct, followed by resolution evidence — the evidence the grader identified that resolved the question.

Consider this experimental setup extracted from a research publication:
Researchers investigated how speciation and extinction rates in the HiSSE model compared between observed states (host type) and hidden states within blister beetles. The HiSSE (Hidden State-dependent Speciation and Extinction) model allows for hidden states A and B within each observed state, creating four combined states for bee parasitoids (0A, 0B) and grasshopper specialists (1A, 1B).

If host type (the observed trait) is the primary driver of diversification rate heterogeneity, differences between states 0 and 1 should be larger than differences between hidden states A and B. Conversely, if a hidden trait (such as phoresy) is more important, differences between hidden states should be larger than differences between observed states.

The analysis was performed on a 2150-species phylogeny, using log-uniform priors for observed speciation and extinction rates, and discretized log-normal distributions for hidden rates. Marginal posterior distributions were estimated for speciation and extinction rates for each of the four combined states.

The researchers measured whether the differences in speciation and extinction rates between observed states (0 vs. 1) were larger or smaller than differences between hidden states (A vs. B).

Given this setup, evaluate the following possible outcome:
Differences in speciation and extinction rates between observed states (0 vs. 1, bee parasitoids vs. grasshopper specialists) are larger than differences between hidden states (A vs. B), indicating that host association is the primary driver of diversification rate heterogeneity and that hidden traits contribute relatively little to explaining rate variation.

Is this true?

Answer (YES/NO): NO